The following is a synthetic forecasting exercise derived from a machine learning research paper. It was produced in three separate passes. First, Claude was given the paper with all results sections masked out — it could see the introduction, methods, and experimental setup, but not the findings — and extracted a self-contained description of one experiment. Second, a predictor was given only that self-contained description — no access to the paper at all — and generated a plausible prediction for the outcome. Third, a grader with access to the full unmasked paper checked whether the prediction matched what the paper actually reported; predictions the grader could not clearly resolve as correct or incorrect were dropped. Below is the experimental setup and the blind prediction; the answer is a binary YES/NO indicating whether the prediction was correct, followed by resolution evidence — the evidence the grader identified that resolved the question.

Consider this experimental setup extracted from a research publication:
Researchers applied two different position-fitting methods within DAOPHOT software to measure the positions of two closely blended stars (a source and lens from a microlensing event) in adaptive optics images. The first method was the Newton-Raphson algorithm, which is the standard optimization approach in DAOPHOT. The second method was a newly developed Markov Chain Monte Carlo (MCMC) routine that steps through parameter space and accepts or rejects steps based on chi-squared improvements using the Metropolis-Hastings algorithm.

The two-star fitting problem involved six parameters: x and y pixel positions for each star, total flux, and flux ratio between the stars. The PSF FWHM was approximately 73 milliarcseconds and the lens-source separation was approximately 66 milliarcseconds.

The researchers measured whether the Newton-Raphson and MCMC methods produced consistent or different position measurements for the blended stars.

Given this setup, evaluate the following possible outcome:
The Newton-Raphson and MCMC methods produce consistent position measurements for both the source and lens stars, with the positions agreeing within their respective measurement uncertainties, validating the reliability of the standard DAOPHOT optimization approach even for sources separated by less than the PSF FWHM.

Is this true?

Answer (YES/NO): YES